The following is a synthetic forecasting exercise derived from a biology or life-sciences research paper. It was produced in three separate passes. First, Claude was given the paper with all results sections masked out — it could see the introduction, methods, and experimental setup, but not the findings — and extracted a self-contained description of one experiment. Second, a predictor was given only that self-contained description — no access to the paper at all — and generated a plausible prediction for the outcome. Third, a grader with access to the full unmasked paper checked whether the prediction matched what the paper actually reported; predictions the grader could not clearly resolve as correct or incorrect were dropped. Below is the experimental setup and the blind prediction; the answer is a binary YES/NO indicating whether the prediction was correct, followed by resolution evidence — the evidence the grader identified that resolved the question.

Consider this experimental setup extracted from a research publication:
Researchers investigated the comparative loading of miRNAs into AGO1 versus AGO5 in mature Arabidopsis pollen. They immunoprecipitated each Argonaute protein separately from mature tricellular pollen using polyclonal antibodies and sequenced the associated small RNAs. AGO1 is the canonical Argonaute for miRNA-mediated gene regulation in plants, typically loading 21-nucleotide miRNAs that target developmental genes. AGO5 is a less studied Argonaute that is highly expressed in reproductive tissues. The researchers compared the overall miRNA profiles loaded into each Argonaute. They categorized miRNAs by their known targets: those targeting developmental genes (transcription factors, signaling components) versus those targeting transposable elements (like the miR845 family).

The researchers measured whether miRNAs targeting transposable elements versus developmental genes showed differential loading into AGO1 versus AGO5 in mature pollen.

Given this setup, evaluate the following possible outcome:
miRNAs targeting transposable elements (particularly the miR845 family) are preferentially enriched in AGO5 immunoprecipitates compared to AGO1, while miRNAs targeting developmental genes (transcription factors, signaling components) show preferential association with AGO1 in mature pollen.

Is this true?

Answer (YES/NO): YES